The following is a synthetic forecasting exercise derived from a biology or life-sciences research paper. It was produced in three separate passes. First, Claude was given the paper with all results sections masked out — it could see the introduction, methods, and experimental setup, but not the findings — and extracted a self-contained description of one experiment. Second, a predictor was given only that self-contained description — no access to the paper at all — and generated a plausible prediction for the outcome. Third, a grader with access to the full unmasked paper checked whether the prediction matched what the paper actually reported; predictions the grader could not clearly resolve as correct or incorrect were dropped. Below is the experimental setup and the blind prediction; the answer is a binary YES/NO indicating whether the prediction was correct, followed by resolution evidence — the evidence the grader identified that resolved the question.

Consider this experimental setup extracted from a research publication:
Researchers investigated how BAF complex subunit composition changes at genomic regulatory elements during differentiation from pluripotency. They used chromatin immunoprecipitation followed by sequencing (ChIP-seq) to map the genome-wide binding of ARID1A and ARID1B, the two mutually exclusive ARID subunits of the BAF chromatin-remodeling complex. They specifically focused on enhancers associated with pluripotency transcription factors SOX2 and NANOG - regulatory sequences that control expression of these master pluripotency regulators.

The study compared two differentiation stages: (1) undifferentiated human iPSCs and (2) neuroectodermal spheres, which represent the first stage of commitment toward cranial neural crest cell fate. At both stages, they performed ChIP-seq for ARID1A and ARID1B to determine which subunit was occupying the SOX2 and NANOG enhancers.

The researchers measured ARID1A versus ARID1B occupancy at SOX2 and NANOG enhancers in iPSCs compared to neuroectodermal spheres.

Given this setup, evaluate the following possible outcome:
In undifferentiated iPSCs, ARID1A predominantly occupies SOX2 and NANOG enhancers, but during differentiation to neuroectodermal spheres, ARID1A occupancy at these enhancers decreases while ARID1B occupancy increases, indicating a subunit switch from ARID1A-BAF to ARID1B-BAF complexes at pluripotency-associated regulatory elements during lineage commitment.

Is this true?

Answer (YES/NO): YES